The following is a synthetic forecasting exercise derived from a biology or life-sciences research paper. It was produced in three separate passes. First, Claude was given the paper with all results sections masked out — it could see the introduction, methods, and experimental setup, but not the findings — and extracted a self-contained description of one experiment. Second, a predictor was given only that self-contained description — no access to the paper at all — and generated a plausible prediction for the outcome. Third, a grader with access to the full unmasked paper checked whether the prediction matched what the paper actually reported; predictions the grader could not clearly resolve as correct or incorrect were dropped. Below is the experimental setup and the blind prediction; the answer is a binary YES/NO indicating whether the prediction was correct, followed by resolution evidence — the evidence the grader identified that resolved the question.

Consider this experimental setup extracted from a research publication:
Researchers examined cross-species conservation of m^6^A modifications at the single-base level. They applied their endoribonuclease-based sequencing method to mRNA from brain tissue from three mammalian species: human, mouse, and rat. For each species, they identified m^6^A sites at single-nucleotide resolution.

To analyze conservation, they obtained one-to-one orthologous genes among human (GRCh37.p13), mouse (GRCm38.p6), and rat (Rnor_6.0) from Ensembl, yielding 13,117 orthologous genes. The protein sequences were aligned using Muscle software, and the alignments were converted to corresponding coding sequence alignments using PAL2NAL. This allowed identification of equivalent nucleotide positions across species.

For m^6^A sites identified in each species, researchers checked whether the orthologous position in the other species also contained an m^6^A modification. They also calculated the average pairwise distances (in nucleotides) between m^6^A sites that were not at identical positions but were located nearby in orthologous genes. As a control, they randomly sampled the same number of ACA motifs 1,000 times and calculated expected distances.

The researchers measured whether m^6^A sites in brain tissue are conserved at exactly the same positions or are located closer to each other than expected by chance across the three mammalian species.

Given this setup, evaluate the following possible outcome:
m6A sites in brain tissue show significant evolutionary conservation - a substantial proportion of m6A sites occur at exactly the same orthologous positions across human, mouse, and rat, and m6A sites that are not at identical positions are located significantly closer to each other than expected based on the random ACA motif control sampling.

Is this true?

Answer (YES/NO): YES